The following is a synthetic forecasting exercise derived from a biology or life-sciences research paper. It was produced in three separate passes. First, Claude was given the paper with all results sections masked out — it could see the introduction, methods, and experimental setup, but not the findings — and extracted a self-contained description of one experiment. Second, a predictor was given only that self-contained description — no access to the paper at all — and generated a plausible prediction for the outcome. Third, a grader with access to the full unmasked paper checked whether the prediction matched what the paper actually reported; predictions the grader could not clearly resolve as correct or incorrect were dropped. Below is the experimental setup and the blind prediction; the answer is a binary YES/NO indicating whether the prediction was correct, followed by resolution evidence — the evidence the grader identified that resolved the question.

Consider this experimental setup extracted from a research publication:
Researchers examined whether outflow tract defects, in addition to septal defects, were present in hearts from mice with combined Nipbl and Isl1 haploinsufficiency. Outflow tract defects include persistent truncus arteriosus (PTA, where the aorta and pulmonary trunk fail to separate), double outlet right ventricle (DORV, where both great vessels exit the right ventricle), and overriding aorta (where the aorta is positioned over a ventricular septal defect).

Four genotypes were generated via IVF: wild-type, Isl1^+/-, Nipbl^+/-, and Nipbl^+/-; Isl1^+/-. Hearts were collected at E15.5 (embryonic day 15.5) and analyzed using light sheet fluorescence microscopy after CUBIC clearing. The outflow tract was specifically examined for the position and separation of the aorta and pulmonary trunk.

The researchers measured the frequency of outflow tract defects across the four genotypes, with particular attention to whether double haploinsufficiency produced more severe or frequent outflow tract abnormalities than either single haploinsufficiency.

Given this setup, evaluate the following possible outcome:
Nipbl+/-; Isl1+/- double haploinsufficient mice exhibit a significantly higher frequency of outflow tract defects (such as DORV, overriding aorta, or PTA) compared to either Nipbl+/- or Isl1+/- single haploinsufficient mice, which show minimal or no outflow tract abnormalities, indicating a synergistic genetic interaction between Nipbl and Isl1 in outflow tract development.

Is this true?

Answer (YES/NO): YES